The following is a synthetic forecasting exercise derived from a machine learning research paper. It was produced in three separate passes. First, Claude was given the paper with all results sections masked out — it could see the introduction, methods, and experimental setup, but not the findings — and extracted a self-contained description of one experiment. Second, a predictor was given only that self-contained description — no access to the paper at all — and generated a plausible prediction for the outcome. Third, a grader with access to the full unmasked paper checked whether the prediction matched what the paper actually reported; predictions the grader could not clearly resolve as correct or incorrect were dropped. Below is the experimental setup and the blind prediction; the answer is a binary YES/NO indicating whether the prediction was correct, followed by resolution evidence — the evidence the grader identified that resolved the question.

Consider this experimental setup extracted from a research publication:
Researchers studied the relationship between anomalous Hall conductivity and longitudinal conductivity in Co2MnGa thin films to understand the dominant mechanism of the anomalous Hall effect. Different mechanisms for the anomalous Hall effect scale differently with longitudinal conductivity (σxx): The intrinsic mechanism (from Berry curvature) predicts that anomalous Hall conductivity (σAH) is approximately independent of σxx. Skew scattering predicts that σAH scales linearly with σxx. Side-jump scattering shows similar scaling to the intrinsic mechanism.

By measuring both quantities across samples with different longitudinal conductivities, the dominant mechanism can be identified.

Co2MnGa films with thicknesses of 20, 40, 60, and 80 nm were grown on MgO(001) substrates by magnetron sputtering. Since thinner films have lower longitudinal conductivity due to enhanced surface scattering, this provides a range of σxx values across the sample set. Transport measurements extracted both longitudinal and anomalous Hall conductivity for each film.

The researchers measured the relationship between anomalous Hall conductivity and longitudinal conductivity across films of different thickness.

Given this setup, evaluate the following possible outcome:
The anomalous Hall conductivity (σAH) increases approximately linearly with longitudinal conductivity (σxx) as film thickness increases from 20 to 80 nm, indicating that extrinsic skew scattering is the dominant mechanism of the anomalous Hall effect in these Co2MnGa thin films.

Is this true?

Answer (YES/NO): NO